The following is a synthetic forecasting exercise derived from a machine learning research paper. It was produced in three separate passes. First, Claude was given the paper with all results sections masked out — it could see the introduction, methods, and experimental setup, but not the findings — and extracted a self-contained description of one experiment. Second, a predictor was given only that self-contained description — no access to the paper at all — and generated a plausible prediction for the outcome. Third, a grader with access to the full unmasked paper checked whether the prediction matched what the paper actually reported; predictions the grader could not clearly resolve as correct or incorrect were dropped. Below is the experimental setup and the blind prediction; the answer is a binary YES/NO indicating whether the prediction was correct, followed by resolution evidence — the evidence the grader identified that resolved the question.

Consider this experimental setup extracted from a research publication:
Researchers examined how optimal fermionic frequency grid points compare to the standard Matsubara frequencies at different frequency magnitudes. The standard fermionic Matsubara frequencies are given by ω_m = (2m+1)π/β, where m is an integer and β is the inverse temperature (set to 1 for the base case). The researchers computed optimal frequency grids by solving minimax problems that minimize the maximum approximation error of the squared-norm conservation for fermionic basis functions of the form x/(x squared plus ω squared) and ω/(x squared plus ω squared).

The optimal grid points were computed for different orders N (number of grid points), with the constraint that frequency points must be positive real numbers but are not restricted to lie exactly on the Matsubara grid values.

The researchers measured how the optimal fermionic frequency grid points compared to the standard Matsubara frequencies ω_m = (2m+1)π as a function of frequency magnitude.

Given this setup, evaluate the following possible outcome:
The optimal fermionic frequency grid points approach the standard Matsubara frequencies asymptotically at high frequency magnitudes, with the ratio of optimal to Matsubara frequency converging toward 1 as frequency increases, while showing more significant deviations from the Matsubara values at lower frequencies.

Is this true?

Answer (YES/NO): NO